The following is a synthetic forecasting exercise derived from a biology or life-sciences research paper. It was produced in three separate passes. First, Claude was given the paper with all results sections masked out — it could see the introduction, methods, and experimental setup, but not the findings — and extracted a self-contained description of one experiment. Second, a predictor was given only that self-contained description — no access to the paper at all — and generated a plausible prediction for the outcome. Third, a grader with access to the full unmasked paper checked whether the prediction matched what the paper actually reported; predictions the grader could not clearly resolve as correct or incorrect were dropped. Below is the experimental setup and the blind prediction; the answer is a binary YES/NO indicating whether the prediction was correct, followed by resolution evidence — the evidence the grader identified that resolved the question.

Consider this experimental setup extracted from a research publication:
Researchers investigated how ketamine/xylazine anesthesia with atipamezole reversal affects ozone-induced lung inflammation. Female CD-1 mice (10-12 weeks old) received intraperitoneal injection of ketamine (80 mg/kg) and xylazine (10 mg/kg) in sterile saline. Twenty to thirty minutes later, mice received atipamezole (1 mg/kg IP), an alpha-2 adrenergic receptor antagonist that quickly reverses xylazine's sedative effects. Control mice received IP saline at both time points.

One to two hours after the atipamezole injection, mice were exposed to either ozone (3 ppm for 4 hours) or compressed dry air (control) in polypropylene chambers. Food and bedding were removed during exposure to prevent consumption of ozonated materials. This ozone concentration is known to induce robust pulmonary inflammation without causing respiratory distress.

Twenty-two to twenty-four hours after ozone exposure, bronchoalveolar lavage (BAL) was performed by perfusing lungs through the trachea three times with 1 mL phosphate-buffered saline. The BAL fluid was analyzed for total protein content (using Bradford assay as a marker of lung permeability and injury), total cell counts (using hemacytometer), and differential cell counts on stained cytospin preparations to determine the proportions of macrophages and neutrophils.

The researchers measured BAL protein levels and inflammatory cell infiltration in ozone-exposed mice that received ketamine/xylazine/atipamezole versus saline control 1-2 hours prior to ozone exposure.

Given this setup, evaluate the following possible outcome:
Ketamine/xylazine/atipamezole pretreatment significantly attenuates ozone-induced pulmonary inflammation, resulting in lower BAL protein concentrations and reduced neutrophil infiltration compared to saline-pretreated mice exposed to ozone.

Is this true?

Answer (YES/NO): NO